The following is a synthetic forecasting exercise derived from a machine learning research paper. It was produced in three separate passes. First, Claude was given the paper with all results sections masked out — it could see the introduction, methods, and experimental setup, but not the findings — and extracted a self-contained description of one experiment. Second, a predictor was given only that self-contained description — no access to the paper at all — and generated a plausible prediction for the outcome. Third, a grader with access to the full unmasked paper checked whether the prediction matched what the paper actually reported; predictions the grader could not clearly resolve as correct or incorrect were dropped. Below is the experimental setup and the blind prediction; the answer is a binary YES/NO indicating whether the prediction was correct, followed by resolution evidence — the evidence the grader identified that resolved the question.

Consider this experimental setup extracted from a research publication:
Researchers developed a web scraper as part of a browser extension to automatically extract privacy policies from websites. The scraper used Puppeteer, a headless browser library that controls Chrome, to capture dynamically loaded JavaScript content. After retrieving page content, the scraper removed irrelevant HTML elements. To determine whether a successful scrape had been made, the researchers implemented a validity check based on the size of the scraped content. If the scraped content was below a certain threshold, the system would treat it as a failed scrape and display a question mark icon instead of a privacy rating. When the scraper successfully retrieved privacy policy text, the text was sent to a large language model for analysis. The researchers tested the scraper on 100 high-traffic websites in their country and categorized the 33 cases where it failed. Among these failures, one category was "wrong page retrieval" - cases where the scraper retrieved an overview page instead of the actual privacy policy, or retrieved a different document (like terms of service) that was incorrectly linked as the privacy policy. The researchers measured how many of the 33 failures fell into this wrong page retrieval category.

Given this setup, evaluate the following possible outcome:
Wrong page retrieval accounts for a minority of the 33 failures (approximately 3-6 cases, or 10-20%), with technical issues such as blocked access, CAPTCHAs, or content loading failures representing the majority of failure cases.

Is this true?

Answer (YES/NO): YES